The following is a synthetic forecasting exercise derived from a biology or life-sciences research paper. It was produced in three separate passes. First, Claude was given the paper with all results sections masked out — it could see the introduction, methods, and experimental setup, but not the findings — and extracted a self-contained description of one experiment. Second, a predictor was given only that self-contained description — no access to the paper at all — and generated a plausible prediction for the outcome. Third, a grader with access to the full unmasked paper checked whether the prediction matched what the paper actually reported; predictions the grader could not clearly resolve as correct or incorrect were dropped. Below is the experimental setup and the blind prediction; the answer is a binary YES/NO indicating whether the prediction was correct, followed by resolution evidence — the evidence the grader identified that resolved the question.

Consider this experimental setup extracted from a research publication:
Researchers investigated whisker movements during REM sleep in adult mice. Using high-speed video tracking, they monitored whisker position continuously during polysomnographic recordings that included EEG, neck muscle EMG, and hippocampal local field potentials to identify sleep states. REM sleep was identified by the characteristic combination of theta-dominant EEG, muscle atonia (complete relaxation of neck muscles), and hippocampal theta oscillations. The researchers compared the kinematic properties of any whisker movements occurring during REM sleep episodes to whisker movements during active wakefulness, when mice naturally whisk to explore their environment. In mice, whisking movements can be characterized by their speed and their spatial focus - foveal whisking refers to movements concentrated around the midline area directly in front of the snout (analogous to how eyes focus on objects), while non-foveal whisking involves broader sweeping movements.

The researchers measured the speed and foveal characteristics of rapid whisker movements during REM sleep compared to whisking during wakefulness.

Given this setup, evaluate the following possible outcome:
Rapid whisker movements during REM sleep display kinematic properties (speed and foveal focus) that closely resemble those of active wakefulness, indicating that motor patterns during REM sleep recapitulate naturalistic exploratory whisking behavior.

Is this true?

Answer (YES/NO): NO